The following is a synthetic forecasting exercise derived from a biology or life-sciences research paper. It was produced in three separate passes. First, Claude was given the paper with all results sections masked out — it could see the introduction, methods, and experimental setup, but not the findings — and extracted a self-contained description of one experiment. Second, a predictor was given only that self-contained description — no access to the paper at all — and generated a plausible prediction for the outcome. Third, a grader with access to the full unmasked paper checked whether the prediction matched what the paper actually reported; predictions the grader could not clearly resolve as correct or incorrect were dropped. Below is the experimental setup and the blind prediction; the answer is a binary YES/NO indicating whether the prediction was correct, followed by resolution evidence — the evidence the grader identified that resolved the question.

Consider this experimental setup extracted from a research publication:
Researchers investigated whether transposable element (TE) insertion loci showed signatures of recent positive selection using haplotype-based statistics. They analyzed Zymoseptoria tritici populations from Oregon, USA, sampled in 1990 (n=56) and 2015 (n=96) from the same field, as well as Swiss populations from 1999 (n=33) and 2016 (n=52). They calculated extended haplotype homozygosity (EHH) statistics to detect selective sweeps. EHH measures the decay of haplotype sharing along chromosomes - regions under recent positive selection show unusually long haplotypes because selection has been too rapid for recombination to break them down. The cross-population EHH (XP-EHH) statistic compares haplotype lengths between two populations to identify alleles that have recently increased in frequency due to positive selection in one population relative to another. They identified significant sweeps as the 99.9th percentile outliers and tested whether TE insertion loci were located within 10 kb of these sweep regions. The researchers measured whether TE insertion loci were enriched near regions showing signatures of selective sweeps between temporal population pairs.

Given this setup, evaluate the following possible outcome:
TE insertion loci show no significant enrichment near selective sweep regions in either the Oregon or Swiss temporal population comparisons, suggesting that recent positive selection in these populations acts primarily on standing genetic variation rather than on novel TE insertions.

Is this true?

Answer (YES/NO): NO